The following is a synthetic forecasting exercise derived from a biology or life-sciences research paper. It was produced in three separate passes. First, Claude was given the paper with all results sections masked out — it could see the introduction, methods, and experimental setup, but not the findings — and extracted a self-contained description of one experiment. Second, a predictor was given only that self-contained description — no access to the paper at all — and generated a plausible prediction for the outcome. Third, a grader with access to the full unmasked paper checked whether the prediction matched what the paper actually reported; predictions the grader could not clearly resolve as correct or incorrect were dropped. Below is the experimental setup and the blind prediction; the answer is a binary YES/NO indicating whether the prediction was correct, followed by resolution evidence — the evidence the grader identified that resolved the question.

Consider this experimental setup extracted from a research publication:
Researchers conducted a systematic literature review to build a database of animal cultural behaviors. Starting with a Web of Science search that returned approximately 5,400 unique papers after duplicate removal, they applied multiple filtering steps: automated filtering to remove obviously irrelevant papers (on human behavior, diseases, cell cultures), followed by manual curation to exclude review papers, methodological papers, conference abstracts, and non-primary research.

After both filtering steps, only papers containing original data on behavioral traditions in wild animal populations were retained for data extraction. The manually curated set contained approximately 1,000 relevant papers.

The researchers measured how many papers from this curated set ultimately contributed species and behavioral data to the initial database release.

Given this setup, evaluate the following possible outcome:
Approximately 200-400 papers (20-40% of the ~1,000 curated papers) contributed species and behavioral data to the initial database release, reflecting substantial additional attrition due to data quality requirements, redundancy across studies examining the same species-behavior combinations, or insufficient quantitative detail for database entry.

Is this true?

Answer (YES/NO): NO